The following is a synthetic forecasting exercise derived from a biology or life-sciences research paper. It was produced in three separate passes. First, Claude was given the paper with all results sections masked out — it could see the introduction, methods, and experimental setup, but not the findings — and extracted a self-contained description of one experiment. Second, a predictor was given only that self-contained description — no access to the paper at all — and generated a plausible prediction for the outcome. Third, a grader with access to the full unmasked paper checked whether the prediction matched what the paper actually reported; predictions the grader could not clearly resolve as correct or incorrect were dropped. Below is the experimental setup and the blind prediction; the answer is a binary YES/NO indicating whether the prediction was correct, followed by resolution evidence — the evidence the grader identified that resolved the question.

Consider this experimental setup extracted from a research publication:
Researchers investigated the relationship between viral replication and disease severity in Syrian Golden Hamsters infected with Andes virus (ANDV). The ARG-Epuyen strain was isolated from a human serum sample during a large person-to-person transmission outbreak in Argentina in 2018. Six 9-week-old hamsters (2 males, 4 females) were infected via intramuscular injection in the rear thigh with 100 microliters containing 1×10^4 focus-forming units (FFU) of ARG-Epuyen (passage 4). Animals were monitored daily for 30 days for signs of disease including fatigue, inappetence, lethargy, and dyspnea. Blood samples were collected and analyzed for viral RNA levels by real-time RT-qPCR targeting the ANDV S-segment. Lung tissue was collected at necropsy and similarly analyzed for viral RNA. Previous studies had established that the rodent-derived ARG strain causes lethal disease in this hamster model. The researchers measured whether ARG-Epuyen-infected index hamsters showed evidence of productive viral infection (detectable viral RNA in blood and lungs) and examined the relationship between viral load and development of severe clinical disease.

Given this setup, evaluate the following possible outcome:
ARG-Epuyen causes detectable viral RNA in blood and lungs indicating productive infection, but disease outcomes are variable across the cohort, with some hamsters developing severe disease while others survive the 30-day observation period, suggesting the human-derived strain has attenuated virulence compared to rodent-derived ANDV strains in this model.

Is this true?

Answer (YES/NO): NO